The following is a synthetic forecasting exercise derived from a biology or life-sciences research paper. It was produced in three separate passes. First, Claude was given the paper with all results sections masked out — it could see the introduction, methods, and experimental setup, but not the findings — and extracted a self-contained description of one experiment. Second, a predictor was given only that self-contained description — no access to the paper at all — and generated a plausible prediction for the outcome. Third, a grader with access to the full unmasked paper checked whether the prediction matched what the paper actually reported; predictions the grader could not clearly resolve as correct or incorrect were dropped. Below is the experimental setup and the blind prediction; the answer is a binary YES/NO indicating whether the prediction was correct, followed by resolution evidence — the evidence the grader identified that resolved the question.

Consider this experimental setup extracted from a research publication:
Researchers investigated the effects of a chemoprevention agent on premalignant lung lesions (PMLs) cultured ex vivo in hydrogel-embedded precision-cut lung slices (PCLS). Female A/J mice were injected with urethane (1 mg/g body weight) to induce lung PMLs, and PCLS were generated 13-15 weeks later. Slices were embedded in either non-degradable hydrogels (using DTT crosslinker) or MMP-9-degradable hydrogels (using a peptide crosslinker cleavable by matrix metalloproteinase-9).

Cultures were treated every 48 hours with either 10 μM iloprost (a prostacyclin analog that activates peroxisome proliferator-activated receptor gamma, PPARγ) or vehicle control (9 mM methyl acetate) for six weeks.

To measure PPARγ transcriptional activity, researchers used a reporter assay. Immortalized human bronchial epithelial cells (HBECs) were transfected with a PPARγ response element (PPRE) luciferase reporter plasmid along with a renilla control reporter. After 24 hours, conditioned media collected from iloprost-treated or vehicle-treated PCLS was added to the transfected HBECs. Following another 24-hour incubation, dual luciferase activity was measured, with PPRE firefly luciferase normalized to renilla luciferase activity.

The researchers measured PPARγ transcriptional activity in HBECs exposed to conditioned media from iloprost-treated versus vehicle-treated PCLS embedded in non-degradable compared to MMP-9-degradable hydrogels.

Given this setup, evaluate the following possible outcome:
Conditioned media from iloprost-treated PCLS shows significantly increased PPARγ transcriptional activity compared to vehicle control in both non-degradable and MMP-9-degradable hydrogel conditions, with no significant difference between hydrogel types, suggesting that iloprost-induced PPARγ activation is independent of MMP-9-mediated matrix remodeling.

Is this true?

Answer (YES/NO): NO